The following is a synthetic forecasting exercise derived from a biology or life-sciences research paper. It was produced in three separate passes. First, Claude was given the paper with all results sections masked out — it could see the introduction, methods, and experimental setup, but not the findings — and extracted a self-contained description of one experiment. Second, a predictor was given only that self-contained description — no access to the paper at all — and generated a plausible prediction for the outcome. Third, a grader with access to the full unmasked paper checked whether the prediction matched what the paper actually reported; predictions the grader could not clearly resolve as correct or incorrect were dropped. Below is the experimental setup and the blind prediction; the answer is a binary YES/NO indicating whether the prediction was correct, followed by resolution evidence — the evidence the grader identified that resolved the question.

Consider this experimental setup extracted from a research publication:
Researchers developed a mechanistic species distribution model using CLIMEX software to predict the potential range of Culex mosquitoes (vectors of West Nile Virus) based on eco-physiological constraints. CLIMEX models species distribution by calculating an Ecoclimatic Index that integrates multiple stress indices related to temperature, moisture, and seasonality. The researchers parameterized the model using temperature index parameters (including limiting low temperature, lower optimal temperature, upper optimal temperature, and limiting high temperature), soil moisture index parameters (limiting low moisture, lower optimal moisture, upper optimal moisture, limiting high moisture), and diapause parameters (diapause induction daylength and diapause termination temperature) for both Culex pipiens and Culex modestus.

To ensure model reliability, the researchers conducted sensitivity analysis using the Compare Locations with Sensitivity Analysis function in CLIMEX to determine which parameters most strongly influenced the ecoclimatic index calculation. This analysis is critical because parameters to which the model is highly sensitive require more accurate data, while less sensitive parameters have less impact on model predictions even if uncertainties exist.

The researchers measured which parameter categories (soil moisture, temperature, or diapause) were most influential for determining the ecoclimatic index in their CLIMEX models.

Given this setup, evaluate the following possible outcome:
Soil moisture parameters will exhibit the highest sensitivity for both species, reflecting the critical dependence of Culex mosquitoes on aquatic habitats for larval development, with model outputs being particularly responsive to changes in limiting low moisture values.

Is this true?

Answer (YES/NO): NO